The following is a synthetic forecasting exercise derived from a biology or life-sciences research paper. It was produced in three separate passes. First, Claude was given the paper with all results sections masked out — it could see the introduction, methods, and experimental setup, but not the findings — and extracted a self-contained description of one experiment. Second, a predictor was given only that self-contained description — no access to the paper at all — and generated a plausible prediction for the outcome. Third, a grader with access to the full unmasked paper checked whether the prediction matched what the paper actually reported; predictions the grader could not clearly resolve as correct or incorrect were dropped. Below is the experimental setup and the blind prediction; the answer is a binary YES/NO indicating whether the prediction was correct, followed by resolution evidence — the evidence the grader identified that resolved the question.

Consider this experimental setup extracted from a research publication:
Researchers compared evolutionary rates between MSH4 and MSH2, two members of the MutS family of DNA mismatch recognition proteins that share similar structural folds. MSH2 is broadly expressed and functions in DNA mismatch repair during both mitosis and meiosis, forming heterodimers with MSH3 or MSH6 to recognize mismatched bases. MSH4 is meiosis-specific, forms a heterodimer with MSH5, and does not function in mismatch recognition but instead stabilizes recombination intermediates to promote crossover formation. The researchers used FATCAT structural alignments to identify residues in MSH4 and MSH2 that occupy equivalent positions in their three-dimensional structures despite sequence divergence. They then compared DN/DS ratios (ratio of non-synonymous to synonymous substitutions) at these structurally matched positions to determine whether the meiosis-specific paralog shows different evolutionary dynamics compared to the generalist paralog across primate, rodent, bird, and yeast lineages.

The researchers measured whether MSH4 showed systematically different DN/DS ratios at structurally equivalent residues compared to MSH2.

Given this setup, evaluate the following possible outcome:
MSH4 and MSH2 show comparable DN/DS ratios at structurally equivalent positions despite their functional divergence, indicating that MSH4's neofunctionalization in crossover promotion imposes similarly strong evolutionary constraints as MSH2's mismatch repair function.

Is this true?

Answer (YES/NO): NO